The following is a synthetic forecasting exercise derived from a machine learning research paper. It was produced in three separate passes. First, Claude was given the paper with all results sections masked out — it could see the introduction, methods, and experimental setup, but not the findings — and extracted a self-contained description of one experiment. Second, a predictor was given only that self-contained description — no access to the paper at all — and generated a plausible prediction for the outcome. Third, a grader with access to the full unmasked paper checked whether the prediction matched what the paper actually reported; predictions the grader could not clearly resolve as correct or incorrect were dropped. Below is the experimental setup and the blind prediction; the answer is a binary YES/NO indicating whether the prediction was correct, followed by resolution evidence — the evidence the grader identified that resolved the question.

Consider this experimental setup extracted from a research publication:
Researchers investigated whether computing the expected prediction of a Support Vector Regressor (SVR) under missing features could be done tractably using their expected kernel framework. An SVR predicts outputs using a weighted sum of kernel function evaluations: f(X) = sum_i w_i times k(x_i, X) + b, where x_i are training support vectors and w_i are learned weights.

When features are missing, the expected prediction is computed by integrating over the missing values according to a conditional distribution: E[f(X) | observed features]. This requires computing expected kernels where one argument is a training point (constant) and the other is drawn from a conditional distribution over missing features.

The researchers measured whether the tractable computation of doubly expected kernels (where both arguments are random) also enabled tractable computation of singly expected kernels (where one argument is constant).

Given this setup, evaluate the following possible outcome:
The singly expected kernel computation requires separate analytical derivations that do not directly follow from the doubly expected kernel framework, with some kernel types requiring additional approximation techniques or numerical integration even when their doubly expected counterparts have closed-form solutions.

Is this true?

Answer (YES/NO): NO